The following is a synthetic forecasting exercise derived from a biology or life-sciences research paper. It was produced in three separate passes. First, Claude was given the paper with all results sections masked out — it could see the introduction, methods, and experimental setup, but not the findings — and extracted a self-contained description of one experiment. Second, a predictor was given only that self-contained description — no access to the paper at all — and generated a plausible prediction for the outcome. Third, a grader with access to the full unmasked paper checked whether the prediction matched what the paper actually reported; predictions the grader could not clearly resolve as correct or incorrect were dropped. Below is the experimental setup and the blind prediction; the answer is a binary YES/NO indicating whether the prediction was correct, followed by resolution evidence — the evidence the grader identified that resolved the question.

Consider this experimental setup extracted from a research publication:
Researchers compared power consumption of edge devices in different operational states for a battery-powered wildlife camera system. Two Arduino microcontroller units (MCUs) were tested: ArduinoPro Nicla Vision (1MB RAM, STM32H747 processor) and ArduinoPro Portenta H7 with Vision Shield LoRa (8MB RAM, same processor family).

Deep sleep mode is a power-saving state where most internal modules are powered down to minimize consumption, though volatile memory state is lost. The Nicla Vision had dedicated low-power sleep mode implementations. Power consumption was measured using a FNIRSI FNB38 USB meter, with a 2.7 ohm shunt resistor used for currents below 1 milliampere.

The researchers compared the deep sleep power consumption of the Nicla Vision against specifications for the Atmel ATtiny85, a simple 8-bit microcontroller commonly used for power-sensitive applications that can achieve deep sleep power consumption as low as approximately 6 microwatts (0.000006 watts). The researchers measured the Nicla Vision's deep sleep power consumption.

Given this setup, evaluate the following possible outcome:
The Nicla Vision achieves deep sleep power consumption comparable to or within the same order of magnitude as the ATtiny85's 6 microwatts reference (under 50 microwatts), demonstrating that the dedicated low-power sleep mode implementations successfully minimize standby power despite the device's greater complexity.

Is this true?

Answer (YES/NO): NO